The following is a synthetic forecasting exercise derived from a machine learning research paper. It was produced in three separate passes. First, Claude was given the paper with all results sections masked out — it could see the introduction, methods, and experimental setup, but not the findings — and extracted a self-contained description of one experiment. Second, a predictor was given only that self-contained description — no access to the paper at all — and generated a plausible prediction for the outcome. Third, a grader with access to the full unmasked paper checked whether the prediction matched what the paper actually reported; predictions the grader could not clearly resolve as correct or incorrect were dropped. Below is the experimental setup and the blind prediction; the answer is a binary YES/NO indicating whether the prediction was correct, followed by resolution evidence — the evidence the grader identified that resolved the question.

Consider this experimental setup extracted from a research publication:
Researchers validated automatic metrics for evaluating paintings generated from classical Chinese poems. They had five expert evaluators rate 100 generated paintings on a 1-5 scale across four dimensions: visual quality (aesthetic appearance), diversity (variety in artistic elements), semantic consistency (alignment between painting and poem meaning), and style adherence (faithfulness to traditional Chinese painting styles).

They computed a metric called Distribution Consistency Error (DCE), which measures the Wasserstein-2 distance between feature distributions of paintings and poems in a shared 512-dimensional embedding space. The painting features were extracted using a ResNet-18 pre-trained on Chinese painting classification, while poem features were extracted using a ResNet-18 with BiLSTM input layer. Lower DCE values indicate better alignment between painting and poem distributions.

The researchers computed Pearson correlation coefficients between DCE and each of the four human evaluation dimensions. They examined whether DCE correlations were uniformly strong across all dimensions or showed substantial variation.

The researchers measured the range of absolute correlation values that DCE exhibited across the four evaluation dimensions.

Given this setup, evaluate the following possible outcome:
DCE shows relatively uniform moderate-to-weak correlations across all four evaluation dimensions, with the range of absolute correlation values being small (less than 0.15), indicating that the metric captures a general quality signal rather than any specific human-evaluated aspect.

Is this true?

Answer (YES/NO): NO